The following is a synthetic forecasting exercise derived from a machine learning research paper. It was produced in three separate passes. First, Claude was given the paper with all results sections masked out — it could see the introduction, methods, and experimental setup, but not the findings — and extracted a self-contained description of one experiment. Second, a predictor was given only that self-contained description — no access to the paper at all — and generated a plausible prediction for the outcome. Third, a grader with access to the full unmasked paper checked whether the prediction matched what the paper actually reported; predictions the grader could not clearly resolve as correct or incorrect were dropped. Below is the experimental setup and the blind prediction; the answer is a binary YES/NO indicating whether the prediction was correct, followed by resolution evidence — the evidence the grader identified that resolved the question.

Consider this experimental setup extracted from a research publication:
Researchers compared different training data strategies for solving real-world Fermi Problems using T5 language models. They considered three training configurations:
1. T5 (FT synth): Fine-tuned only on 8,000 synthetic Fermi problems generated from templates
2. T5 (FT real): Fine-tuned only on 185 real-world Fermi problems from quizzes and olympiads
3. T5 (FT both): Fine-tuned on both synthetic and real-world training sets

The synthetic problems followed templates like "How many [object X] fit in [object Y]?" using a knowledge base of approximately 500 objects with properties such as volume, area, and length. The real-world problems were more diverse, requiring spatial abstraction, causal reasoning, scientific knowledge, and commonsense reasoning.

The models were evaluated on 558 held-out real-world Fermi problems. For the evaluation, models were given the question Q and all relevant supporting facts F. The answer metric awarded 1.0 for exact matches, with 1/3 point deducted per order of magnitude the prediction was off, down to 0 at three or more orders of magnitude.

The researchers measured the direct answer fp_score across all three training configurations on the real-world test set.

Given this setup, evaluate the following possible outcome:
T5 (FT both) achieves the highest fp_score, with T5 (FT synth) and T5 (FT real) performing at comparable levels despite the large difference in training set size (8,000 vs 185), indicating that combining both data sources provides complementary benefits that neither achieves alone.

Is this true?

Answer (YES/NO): NO